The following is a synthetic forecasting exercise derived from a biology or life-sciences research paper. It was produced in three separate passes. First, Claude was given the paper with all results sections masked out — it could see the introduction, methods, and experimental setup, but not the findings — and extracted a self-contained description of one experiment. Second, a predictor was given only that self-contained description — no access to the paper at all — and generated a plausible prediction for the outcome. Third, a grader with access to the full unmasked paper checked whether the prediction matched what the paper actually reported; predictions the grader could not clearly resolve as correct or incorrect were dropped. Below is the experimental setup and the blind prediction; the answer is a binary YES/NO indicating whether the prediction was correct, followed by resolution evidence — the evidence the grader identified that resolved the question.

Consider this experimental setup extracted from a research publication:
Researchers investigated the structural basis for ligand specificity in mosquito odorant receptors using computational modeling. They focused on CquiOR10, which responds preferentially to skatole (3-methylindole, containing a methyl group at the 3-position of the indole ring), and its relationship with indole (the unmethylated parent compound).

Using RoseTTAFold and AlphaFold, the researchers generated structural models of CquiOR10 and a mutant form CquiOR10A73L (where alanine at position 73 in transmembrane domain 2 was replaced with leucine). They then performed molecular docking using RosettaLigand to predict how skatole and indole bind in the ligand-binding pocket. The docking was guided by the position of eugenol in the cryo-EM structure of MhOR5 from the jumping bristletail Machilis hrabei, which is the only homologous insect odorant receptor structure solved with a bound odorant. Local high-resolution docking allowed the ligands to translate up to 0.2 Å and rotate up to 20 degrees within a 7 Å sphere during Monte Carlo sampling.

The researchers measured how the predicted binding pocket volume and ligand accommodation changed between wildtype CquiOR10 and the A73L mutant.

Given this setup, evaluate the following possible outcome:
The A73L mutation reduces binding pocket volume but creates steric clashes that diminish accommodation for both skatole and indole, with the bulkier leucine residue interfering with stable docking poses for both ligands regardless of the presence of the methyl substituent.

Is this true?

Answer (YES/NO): NO